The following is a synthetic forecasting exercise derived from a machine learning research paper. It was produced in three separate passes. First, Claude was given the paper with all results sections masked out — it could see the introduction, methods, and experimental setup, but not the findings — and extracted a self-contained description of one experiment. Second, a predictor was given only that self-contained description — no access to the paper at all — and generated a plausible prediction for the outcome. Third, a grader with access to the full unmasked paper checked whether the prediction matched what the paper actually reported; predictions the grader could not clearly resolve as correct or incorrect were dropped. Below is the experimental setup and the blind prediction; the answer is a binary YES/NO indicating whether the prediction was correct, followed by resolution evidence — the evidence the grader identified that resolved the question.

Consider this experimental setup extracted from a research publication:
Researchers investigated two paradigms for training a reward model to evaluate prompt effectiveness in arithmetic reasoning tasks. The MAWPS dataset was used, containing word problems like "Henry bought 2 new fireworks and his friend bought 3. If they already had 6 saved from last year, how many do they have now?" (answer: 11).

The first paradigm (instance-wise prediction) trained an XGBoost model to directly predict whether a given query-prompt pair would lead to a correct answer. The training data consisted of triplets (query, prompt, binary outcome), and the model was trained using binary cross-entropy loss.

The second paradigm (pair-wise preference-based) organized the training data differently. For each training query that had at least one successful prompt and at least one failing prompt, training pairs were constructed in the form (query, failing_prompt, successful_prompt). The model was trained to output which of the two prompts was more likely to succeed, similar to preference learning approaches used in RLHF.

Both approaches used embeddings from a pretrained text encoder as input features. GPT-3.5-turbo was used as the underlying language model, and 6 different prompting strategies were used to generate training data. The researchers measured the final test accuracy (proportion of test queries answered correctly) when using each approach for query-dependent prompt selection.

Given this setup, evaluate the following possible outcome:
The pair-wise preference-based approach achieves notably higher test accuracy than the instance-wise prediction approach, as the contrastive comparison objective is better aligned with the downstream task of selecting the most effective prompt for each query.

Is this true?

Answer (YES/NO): NO